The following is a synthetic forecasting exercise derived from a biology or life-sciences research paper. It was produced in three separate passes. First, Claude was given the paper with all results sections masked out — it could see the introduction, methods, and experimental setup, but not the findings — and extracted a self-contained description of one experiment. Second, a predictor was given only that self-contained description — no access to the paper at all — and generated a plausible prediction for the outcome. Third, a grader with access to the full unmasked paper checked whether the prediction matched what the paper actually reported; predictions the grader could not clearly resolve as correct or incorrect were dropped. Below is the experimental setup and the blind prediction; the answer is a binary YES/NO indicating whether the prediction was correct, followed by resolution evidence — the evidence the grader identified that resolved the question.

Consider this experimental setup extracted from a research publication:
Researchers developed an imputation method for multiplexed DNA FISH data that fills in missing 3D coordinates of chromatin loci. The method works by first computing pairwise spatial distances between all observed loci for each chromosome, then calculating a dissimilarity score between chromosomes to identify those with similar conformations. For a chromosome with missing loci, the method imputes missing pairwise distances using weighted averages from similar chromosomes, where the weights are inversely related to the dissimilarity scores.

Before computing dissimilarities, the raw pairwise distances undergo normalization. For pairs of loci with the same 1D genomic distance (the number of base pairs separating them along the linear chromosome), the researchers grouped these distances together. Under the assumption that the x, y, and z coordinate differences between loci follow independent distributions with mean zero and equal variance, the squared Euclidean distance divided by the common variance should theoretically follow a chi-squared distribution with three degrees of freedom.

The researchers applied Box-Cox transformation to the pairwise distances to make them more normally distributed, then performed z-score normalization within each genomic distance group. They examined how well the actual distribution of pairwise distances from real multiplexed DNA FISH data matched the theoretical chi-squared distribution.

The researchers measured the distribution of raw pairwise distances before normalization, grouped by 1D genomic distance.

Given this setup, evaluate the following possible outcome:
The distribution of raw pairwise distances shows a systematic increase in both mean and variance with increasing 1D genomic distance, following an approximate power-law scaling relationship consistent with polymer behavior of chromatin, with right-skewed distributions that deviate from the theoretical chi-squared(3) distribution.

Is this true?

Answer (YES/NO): NO